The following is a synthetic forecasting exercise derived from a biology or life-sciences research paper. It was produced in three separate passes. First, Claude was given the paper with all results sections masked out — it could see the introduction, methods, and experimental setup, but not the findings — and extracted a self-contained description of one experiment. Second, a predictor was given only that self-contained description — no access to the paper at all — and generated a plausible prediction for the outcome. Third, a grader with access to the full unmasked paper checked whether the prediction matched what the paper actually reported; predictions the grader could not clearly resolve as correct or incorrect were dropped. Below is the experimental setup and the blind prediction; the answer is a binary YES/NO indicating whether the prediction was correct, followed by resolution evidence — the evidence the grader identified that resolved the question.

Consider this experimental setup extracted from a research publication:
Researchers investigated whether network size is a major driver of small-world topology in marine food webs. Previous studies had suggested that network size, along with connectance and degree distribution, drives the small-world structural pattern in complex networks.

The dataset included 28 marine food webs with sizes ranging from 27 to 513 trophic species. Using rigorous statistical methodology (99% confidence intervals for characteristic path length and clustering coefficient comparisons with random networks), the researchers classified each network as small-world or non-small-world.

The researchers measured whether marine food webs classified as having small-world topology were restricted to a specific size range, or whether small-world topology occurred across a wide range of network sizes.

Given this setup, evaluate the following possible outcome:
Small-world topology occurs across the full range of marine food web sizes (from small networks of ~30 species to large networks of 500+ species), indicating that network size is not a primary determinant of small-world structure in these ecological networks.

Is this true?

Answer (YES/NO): NO